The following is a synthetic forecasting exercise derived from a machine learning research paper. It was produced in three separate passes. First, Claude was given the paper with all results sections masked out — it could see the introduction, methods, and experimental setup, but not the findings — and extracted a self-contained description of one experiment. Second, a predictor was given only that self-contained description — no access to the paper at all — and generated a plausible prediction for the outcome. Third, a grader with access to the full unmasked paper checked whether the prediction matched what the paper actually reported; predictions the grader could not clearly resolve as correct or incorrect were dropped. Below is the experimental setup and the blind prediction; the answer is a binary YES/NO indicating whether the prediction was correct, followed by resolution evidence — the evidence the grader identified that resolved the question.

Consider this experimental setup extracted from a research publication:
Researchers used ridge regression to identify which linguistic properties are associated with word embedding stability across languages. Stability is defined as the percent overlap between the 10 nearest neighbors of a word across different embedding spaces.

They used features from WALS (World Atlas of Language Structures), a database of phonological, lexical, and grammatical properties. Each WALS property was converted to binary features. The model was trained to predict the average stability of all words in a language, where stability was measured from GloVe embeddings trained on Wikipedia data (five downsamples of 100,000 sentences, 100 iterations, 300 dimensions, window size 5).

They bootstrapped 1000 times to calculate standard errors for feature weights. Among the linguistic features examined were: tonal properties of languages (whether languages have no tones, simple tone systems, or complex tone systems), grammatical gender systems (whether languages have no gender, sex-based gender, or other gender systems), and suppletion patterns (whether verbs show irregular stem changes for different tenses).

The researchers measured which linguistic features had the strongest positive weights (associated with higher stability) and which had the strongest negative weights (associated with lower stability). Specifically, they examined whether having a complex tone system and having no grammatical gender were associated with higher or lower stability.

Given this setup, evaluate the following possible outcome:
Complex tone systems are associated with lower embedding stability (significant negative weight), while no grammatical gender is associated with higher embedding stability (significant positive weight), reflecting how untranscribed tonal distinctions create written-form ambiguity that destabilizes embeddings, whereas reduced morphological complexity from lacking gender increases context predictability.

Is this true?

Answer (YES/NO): YES